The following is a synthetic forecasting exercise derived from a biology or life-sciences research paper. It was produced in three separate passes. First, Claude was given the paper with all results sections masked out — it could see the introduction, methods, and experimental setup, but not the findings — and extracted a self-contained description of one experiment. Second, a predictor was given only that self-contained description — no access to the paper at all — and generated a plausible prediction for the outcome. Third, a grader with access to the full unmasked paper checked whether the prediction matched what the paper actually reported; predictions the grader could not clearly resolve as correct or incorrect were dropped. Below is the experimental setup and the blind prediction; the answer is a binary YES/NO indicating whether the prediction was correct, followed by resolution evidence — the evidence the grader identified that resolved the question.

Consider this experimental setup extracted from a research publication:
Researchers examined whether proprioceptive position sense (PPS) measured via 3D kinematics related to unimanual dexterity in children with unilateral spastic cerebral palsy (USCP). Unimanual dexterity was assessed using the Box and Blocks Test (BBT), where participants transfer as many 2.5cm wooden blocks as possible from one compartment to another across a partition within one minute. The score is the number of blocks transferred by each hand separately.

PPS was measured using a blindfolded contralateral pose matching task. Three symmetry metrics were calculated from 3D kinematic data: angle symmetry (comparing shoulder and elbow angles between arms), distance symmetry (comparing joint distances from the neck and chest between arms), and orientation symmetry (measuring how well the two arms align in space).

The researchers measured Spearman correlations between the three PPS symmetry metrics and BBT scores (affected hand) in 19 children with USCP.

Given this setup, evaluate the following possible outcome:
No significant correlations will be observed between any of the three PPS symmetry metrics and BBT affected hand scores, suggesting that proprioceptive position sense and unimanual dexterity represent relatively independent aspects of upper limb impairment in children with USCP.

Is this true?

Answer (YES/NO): NO